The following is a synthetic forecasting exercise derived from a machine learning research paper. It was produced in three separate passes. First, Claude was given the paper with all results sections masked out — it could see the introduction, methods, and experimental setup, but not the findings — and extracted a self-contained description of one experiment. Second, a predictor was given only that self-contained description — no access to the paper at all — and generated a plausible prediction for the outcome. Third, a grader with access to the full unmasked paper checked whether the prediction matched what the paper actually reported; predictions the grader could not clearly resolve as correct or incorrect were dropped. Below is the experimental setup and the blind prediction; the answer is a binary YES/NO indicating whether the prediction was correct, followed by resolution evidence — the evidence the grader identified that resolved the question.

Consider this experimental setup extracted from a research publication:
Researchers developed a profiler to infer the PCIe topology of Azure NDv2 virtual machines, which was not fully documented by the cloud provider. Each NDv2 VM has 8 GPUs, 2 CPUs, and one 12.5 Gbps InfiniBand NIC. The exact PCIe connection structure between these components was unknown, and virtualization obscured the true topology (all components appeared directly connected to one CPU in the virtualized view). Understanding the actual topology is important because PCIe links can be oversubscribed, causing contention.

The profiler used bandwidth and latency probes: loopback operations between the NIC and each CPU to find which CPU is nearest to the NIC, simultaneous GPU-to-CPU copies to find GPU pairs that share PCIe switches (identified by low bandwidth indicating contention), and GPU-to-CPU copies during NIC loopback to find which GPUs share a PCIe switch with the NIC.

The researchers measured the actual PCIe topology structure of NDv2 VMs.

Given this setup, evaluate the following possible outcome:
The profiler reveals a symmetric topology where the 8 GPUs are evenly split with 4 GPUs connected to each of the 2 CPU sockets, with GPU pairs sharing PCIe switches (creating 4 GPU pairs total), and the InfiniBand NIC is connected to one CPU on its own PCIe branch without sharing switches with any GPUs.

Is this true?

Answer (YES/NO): NO